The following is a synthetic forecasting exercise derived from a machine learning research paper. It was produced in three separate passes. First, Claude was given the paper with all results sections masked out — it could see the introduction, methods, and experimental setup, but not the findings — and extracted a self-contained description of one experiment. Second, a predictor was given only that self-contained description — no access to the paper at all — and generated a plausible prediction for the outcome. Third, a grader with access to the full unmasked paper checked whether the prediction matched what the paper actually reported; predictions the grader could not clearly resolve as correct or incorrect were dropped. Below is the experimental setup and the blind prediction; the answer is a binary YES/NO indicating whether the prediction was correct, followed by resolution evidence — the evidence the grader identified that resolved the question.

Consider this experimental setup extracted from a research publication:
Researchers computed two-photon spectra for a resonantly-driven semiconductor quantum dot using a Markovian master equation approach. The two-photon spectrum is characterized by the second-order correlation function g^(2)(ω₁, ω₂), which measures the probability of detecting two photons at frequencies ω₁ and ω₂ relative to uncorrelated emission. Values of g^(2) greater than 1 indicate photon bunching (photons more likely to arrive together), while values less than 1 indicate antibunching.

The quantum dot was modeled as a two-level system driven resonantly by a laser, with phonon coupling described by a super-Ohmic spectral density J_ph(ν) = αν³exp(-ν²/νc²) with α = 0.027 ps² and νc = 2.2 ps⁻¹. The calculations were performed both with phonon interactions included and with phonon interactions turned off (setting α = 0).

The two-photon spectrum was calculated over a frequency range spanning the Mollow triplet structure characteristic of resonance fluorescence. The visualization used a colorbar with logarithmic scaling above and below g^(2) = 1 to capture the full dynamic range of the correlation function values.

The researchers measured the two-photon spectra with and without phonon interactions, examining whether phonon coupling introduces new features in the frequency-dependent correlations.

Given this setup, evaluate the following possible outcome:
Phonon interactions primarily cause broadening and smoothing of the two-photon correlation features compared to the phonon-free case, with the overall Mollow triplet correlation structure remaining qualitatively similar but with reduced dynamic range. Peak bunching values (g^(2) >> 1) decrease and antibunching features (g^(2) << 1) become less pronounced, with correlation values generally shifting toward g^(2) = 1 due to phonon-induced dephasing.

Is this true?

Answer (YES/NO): NO